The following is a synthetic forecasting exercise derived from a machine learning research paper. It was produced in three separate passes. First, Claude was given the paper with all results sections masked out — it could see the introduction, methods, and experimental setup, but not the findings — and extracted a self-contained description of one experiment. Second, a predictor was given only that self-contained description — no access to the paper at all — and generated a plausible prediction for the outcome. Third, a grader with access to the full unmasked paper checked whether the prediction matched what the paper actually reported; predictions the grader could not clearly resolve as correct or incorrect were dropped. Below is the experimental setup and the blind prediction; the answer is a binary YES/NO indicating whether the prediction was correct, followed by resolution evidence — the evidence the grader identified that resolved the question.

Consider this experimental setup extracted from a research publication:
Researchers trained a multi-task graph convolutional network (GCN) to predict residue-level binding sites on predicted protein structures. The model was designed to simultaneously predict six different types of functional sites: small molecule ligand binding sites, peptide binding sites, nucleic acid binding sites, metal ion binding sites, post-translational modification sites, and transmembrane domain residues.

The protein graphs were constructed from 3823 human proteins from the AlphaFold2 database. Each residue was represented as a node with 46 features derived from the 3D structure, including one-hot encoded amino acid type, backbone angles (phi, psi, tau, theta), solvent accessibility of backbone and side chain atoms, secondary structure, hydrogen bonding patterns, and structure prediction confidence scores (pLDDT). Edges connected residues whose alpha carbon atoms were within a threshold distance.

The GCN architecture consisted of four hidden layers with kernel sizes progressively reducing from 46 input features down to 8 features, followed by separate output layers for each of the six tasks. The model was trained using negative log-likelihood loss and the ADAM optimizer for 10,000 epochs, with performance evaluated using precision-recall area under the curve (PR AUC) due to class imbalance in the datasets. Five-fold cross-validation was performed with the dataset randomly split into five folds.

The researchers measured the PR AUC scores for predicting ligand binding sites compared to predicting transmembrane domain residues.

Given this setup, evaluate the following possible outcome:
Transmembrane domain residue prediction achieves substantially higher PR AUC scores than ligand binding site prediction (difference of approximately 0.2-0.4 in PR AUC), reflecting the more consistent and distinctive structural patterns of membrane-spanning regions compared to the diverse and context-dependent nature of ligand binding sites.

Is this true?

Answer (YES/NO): NO